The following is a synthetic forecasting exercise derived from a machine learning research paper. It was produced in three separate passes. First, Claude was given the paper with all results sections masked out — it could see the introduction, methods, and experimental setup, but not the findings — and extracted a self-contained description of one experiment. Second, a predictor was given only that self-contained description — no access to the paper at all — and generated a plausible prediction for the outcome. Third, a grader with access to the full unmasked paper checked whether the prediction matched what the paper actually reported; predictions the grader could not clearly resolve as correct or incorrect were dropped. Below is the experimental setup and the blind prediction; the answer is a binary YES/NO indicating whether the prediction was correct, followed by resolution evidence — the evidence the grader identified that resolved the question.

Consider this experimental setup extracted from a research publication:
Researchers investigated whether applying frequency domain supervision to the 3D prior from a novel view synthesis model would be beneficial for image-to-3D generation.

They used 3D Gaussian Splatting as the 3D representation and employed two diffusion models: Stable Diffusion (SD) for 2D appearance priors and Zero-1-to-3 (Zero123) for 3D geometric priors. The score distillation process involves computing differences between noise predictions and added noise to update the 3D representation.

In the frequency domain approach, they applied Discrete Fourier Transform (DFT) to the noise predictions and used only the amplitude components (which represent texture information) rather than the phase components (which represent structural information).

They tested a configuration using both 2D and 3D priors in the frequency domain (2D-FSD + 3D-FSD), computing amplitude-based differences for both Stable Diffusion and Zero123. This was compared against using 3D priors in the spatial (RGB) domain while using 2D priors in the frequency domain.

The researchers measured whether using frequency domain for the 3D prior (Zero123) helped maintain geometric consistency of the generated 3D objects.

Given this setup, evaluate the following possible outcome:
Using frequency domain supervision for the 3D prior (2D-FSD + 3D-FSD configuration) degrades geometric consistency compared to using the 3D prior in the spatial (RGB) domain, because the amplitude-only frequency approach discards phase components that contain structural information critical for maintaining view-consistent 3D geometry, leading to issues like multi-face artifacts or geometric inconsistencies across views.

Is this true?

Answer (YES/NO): YES